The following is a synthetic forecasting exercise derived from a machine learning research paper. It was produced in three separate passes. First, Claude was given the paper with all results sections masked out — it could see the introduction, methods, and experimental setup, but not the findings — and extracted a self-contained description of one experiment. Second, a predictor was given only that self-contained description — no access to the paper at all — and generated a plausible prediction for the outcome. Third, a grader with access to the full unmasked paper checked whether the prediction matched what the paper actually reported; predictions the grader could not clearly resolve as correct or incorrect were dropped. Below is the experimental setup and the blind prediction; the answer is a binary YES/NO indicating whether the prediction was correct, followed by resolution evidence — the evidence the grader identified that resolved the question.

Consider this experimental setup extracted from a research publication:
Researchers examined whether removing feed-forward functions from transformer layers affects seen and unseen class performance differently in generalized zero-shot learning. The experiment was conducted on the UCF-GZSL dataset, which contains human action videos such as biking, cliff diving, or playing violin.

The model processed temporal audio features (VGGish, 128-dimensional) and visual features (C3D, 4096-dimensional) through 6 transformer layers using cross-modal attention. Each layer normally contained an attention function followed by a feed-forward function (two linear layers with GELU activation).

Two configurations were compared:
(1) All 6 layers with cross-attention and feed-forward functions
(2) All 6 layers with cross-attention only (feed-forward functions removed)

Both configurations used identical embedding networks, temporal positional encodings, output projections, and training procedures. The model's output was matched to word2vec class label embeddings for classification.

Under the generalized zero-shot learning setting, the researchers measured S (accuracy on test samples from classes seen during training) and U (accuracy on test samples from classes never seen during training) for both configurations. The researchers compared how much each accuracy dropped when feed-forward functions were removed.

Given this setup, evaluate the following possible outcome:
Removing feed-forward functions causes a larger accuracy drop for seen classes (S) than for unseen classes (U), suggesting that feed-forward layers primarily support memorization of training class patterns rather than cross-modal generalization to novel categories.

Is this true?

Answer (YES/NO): YES